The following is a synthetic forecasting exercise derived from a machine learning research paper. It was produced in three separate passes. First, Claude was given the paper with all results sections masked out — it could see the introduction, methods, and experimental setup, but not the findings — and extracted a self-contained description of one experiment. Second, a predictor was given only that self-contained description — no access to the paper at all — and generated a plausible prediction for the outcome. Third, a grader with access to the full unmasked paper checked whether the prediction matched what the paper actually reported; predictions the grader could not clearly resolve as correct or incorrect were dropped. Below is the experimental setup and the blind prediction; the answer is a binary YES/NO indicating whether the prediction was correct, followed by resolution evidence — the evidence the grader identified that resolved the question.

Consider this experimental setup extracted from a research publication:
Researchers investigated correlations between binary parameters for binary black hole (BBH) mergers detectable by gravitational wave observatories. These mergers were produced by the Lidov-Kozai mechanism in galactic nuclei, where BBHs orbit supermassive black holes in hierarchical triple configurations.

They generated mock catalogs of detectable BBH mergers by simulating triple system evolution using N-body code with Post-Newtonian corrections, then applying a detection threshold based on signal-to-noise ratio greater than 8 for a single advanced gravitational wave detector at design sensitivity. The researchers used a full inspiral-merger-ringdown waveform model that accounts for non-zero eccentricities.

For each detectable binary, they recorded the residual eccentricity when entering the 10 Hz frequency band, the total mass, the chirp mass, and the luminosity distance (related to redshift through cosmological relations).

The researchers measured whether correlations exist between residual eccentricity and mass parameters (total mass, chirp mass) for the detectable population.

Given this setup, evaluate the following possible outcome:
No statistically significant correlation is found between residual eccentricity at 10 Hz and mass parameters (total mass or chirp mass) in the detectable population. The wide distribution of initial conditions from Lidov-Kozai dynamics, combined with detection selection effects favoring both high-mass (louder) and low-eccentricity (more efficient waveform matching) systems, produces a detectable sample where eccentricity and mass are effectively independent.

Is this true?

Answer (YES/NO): NO